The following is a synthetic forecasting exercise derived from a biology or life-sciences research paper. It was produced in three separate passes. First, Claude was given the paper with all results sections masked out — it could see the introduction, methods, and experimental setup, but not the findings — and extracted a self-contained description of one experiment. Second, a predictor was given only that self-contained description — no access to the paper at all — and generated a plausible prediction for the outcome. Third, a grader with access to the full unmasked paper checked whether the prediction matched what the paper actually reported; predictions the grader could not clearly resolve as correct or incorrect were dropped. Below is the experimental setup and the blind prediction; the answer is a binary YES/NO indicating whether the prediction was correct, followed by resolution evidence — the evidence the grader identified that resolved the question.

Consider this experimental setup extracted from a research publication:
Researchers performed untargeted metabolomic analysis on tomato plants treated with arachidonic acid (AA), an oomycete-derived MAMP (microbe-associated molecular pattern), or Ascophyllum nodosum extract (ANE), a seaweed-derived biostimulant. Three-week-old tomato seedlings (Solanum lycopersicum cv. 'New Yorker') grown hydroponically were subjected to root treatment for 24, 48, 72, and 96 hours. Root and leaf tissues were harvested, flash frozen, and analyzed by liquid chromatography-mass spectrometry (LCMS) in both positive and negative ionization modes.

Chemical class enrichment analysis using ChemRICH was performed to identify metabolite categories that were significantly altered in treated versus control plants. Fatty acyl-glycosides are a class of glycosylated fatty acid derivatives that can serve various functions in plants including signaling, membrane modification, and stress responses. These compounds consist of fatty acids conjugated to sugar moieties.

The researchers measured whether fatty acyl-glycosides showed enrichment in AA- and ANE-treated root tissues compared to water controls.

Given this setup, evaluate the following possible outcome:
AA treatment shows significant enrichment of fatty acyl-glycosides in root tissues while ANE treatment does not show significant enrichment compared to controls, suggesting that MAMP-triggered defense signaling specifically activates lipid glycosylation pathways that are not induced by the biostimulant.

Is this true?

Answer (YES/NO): NO